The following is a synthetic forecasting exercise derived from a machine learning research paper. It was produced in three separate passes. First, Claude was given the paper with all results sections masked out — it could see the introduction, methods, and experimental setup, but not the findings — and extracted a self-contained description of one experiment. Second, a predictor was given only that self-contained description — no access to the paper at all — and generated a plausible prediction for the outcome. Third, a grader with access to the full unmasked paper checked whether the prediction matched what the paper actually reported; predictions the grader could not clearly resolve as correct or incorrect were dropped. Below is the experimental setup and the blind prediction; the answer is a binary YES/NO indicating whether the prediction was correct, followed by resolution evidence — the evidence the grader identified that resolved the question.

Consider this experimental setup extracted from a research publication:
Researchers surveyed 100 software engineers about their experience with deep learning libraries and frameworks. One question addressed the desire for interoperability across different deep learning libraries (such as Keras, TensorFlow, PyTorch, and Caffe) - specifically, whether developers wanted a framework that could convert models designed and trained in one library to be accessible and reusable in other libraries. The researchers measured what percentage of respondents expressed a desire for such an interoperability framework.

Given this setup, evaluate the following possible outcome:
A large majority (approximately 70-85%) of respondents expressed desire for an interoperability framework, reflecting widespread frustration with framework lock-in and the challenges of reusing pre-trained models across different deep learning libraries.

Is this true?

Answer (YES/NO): NO